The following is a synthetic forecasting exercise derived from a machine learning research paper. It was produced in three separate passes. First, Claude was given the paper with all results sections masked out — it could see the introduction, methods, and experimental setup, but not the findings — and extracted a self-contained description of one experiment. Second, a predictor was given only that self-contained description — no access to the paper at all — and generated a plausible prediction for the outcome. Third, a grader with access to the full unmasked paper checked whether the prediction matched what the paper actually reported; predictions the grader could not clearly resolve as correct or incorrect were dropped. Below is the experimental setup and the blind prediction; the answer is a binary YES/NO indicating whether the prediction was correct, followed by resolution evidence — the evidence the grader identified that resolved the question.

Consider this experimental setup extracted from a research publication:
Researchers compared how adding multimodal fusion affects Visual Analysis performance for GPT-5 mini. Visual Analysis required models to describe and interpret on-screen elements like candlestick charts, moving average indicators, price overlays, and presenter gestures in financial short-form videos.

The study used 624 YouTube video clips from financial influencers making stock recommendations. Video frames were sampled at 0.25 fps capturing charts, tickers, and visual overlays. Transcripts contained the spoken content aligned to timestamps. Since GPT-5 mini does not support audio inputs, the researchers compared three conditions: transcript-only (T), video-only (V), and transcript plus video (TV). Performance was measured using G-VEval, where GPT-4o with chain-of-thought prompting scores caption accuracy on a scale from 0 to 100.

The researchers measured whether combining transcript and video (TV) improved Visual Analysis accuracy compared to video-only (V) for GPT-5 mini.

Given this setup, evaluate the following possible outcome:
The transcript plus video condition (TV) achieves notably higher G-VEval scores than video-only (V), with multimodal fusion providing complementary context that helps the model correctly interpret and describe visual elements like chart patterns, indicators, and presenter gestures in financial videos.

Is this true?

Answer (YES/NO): NO